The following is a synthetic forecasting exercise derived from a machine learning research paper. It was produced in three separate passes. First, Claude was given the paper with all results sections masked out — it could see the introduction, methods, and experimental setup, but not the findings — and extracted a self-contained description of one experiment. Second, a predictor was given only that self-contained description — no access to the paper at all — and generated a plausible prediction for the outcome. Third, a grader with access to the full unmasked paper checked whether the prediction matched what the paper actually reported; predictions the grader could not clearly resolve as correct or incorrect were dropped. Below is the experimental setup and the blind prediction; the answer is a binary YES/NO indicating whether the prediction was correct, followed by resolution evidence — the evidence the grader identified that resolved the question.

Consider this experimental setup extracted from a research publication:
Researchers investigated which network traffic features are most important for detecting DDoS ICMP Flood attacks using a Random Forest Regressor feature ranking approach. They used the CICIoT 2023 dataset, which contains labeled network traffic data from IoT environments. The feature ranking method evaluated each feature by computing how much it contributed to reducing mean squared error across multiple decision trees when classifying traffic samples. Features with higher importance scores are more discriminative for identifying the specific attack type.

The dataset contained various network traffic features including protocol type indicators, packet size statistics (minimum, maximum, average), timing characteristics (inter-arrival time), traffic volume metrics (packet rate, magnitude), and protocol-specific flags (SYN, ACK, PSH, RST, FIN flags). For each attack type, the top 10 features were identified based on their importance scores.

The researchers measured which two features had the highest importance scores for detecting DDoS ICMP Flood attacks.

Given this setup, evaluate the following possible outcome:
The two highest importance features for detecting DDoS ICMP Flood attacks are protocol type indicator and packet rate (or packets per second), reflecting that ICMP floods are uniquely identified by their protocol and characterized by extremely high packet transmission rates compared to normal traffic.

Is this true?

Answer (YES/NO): NO